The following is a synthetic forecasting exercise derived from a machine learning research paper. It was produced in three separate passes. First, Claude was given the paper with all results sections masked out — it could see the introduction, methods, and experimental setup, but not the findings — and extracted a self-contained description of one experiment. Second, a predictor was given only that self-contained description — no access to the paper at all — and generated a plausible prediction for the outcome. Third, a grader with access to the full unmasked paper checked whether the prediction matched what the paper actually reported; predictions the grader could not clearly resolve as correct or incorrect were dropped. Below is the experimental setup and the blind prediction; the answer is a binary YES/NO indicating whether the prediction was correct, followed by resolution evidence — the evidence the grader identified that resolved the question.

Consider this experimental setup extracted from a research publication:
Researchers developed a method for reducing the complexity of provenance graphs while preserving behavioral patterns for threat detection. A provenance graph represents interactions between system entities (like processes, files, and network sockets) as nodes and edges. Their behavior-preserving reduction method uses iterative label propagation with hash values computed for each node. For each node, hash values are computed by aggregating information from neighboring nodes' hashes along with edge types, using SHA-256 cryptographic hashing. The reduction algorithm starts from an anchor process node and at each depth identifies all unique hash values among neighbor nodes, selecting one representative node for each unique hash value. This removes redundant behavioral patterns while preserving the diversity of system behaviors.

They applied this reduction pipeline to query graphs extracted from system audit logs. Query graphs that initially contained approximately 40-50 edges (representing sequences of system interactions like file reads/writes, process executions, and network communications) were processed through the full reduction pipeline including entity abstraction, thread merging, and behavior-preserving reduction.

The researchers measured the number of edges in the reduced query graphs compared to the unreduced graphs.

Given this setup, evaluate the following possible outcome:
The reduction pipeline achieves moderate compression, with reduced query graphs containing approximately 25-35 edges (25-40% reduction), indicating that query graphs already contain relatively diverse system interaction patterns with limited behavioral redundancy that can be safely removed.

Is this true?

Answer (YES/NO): NO